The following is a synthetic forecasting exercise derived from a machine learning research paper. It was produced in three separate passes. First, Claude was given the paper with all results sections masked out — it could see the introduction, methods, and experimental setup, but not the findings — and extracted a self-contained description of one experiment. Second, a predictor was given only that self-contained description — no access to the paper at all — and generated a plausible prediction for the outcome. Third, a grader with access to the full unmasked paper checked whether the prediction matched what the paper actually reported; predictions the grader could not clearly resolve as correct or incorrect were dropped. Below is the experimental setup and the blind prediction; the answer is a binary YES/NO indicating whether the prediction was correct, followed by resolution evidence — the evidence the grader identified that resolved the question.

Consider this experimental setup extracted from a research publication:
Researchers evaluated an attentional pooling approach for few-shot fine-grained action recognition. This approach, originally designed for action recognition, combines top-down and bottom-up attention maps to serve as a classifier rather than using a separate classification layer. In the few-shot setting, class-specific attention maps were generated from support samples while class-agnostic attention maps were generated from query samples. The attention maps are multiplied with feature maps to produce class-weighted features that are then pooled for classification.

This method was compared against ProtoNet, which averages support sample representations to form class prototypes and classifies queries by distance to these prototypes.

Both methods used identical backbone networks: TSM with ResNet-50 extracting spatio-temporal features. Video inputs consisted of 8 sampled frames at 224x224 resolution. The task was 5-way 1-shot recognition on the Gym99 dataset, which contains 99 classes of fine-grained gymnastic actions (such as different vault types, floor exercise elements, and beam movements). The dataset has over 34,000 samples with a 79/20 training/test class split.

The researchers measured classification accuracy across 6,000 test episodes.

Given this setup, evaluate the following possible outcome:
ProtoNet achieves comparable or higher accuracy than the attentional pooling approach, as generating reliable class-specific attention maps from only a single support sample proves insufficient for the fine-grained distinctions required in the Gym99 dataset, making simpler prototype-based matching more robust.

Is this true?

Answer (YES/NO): YES